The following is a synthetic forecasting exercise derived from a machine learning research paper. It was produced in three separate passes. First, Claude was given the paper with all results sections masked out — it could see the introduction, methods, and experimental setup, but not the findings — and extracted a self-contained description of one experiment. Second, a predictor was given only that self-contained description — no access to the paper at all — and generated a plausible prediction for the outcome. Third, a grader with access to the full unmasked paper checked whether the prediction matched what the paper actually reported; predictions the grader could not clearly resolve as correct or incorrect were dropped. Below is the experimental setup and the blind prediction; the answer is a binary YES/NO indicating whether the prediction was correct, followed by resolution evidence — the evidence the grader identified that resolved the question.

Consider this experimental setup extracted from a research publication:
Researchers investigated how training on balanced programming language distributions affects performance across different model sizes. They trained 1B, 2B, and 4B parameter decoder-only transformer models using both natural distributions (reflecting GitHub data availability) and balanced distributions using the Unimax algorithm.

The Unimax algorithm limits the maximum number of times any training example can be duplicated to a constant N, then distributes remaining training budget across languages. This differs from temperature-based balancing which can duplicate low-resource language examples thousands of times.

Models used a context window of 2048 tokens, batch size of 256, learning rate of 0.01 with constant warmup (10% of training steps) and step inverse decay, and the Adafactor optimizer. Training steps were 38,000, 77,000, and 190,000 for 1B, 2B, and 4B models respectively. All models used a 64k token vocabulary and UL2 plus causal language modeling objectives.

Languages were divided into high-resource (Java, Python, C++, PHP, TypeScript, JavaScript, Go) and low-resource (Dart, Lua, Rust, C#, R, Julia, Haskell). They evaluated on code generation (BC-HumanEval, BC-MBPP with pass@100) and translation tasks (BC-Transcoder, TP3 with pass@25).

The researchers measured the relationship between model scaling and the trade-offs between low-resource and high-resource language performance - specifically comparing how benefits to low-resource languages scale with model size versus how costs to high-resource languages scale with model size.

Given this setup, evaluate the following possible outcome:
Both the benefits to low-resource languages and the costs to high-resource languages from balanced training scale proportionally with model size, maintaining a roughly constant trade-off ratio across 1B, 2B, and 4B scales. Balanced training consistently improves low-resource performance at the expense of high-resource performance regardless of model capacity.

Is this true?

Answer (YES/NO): NO